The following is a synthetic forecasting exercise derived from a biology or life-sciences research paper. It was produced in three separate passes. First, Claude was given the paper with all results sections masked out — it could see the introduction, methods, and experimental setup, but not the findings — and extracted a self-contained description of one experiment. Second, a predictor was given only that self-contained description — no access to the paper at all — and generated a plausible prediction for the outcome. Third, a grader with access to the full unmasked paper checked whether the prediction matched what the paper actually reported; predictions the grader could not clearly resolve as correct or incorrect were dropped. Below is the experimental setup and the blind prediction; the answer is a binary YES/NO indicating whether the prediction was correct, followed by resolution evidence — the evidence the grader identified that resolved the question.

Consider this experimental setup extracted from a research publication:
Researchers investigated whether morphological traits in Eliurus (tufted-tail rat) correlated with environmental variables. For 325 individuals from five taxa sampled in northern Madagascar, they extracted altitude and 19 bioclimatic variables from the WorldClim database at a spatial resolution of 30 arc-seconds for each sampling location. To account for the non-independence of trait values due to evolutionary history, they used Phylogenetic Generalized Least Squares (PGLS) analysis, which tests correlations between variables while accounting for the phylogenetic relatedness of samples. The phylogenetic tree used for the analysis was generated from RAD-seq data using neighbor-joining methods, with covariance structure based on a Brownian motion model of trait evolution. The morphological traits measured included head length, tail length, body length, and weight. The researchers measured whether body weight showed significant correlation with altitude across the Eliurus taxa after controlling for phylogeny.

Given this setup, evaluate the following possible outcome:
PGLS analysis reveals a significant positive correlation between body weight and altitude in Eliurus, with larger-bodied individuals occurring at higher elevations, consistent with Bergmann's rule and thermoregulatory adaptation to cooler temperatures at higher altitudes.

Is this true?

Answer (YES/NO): NO